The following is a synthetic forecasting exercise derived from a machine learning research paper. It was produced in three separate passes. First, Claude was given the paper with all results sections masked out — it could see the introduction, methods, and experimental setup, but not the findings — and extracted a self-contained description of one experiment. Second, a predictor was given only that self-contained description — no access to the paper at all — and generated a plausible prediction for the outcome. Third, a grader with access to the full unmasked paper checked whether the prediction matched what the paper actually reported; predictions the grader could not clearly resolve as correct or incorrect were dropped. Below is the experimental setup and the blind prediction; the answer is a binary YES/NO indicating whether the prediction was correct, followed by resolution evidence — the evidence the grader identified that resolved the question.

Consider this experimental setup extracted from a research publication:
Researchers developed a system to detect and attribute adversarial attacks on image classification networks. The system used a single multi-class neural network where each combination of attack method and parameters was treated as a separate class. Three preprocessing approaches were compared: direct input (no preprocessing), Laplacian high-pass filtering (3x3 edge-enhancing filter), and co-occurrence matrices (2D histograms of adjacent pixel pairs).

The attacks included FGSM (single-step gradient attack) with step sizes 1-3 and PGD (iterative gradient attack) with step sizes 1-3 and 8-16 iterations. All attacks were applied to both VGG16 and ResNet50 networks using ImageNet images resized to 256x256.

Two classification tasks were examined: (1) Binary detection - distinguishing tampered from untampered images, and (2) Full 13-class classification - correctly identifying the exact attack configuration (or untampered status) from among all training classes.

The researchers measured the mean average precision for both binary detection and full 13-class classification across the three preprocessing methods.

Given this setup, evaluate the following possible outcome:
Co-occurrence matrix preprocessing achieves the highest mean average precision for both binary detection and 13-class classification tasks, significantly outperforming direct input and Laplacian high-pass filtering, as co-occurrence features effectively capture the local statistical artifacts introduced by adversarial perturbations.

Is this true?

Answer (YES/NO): NO